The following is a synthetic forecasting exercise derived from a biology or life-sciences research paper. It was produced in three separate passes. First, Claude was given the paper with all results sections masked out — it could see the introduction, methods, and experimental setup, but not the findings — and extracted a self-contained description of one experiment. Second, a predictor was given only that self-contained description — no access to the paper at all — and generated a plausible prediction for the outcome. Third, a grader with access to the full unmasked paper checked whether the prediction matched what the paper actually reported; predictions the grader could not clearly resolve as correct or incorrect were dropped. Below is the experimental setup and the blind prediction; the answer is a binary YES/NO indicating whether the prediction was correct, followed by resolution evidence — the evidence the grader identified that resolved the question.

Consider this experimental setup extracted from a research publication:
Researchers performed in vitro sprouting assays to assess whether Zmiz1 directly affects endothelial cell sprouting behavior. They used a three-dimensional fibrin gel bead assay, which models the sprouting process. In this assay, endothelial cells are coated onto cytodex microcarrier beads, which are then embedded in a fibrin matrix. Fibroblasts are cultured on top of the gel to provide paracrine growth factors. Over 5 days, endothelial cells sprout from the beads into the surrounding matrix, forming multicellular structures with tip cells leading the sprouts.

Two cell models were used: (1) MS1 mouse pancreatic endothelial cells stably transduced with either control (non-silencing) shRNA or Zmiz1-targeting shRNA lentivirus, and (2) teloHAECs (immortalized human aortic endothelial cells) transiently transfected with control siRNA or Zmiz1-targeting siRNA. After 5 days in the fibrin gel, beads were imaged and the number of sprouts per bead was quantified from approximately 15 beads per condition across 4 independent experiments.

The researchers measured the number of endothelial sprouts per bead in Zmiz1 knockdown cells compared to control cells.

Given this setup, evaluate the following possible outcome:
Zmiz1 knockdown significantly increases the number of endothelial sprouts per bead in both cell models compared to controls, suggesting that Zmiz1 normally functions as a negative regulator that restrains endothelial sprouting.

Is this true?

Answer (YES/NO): NO